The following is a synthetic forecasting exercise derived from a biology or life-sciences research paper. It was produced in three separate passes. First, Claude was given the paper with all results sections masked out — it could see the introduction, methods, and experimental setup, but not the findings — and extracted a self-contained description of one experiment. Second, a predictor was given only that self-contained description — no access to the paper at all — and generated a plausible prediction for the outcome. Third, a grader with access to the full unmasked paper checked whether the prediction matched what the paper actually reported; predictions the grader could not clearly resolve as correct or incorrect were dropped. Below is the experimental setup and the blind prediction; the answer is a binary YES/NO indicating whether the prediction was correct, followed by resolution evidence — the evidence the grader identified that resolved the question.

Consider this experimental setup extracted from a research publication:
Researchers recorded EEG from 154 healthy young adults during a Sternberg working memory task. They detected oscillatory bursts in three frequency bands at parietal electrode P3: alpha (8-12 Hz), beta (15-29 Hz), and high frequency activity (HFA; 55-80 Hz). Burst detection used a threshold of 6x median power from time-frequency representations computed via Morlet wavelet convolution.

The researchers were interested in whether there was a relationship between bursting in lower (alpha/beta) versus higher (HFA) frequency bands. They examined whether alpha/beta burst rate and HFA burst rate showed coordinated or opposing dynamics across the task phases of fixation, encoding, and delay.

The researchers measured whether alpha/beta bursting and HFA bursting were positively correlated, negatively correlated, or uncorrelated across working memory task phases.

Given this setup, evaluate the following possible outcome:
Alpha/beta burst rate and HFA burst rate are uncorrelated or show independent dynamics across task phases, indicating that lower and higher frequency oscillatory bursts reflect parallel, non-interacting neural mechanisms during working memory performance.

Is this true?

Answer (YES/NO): NO